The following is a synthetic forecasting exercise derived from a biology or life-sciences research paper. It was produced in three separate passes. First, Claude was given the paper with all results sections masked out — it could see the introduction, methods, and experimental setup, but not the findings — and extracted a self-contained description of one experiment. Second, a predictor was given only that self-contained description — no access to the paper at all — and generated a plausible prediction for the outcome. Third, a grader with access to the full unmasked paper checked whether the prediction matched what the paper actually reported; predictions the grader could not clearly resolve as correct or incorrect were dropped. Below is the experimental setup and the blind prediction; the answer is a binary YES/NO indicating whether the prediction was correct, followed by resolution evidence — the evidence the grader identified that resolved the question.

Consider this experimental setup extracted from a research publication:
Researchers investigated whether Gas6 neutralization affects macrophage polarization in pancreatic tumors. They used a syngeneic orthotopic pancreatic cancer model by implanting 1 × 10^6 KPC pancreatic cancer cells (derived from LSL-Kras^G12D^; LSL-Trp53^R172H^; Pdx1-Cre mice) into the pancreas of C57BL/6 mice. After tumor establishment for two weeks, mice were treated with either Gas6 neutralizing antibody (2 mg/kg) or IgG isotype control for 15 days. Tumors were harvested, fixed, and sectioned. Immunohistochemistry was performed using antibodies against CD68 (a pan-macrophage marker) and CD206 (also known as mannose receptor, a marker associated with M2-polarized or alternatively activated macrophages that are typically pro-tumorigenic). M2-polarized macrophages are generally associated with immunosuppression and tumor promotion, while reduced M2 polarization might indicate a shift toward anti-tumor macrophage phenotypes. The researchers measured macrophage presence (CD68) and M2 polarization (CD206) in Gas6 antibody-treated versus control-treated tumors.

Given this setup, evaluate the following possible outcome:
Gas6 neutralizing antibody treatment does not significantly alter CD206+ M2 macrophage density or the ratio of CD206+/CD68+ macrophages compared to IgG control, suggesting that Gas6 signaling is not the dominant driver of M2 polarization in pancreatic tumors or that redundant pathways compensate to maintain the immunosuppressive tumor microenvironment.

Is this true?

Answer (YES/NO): YES